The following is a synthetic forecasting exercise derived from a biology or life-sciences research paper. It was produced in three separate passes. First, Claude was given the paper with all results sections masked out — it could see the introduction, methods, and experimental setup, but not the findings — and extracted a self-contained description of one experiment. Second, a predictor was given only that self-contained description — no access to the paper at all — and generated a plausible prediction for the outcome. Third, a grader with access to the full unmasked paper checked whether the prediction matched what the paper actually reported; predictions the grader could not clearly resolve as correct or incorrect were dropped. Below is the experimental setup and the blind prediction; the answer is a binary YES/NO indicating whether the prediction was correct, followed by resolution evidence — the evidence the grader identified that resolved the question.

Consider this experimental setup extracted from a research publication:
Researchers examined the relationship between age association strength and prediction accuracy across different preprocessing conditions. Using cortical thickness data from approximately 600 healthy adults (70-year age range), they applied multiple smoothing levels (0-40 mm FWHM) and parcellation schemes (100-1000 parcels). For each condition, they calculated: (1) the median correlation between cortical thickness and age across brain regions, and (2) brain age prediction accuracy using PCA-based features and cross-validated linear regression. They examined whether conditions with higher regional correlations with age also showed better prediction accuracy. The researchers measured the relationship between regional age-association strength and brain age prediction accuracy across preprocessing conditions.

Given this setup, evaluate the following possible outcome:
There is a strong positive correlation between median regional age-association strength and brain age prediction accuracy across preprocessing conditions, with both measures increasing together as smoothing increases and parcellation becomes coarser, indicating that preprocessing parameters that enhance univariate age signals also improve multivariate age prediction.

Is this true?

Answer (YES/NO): NO